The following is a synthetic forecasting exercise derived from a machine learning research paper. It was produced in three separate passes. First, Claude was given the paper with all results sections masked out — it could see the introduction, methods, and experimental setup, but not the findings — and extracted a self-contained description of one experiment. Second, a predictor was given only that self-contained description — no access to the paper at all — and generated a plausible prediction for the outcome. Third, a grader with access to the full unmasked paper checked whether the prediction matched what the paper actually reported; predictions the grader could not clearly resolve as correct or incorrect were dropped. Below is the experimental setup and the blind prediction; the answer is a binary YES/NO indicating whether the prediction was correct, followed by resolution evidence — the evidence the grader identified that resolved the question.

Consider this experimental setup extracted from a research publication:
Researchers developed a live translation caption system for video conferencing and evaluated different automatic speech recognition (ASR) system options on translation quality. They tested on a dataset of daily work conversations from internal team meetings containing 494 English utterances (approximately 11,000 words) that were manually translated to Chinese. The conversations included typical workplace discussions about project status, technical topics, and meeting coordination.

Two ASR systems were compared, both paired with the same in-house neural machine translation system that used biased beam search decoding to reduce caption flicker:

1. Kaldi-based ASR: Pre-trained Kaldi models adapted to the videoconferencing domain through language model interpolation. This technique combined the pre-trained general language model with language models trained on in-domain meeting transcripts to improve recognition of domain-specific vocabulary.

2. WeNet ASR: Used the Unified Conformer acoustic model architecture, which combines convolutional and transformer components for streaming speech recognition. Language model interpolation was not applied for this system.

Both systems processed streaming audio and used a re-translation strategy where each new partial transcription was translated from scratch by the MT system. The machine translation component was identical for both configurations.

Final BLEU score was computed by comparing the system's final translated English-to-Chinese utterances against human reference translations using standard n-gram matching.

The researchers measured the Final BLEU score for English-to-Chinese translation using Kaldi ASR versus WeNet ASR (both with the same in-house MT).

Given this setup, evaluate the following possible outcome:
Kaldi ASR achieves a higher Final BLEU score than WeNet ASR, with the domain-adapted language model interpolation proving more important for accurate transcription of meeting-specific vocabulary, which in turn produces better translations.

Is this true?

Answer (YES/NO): NO